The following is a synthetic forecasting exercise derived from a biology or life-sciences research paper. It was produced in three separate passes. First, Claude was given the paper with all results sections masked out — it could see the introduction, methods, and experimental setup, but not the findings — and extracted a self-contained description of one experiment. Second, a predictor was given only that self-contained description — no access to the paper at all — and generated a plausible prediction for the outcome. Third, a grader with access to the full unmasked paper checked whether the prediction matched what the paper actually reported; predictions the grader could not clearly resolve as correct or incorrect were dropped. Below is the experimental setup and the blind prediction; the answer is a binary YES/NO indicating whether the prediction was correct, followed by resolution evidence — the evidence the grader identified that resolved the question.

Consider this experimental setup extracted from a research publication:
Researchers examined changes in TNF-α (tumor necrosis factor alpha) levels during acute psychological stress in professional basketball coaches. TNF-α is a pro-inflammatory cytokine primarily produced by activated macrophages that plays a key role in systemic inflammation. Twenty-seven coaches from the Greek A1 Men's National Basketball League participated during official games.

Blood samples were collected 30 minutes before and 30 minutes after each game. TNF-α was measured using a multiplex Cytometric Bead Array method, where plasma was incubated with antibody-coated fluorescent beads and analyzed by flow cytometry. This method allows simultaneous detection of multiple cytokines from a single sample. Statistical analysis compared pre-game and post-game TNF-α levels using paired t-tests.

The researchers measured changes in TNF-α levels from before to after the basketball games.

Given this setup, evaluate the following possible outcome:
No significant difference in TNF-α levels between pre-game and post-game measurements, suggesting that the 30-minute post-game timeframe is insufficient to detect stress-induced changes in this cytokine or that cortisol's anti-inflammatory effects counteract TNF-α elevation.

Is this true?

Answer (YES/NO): YES